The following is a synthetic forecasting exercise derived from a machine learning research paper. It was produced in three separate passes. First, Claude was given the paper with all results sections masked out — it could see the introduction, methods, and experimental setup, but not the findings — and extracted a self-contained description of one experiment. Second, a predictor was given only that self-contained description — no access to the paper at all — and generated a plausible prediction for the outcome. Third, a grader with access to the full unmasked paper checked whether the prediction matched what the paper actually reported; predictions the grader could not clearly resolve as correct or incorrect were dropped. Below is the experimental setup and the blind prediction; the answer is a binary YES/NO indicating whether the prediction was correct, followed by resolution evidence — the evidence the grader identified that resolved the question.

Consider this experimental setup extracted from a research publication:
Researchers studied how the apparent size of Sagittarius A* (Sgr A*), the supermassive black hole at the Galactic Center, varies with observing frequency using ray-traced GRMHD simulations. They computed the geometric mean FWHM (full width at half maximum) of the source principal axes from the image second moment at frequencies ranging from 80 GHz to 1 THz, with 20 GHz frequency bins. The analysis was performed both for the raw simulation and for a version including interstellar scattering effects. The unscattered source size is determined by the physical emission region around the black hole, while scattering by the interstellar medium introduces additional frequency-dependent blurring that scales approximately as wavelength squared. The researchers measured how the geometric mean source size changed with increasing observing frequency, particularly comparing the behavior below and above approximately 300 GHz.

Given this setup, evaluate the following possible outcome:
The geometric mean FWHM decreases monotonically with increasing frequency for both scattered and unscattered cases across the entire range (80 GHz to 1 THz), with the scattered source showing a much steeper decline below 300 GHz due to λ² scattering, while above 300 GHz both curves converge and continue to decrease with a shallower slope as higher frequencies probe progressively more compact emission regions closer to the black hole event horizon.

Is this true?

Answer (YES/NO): NO